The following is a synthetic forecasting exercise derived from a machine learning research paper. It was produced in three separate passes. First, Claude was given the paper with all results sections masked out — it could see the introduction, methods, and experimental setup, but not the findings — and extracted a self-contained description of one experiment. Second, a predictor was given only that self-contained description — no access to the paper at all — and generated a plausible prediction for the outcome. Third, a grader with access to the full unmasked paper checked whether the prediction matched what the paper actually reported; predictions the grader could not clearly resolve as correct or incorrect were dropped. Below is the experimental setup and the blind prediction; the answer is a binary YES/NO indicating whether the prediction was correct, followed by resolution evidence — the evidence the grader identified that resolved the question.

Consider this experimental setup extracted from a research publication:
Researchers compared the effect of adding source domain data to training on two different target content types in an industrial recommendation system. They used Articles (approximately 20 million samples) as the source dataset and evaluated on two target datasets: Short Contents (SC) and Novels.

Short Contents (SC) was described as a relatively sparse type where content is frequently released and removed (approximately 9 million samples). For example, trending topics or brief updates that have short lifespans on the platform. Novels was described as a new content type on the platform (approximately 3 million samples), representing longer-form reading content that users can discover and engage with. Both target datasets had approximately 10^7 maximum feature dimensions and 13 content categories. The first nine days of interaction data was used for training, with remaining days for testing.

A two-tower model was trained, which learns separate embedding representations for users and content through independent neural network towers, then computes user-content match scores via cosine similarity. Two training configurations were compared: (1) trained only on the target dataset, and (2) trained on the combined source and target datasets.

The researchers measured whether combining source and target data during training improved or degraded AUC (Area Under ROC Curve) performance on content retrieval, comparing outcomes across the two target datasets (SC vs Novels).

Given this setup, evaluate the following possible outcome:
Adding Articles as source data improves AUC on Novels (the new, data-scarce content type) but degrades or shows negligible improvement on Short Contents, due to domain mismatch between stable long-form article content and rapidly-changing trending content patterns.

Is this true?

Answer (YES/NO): NO